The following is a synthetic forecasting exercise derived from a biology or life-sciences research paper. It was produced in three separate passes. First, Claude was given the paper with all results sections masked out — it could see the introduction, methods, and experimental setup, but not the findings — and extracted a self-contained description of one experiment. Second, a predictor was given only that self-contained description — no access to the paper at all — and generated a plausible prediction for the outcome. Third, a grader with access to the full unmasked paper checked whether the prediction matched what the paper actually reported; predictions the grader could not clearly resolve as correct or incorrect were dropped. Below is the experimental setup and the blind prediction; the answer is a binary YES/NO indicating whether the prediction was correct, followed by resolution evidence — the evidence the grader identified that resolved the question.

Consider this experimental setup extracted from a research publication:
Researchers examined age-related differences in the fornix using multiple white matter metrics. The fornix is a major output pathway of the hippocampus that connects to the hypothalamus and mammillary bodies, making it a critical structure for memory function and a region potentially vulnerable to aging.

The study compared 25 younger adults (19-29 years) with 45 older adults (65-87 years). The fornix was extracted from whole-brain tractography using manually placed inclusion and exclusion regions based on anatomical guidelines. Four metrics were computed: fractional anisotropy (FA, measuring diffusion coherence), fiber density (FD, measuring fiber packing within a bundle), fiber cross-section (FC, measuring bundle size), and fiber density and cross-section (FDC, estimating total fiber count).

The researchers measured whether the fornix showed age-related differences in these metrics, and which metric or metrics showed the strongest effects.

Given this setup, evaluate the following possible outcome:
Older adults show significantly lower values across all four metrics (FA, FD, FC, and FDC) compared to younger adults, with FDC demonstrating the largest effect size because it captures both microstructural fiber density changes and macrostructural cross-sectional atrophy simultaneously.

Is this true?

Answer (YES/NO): NO